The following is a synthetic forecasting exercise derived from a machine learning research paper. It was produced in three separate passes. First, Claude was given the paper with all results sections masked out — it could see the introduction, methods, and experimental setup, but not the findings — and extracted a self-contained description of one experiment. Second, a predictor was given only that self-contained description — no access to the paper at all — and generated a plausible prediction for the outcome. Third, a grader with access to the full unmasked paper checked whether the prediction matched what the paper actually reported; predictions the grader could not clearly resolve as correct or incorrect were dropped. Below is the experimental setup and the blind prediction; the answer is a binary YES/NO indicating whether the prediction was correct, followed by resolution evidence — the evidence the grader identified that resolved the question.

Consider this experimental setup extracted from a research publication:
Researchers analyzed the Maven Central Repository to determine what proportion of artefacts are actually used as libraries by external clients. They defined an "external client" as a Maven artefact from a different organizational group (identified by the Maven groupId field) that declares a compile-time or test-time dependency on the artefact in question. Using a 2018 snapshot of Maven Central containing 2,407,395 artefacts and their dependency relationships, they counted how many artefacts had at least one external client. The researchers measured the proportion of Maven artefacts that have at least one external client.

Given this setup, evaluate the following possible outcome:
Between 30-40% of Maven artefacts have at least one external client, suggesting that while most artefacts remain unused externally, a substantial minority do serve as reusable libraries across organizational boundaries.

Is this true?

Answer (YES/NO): NO